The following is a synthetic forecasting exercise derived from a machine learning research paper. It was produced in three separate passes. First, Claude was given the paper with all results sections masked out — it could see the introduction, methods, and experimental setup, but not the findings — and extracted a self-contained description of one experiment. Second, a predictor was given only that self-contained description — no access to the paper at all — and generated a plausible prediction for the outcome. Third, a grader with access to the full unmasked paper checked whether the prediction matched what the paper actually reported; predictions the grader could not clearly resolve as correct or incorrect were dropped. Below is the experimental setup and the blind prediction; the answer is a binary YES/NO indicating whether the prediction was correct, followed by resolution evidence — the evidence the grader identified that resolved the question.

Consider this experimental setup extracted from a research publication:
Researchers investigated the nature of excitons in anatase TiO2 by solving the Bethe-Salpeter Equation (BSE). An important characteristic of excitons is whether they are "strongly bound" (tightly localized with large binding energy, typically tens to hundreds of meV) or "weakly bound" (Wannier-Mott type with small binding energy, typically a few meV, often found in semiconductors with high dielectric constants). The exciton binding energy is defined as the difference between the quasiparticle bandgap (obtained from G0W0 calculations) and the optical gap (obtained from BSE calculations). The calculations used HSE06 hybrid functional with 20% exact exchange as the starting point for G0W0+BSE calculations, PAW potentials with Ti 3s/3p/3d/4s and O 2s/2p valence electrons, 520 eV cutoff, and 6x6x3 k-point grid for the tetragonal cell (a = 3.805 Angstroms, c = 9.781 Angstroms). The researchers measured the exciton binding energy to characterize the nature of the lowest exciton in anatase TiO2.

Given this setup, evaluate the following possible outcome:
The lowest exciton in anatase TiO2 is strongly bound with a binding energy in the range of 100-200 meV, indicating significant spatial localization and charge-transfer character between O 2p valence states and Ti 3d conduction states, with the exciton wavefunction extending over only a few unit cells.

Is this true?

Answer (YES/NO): NO